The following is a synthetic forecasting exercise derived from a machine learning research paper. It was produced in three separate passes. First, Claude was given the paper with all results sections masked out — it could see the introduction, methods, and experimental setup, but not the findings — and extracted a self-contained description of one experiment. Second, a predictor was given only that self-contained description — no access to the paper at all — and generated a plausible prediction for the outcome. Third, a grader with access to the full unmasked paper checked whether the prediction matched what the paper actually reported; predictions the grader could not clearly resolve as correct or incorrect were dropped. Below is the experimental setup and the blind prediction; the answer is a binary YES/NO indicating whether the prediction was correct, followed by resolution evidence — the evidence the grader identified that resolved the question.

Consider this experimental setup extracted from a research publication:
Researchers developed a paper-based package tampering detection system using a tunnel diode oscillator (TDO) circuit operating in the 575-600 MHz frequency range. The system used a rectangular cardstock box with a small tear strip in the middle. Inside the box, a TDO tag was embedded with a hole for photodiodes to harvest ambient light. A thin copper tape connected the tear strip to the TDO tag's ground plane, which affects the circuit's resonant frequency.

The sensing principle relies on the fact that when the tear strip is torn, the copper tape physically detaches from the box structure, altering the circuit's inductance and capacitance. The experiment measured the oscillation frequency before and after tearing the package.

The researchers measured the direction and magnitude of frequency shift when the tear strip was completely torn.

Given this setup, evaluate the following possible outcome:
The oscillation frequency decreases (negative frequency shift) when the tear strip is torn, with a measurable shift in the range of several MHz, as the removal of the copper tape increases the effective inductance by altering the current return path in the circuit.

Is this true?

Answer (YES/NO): NO